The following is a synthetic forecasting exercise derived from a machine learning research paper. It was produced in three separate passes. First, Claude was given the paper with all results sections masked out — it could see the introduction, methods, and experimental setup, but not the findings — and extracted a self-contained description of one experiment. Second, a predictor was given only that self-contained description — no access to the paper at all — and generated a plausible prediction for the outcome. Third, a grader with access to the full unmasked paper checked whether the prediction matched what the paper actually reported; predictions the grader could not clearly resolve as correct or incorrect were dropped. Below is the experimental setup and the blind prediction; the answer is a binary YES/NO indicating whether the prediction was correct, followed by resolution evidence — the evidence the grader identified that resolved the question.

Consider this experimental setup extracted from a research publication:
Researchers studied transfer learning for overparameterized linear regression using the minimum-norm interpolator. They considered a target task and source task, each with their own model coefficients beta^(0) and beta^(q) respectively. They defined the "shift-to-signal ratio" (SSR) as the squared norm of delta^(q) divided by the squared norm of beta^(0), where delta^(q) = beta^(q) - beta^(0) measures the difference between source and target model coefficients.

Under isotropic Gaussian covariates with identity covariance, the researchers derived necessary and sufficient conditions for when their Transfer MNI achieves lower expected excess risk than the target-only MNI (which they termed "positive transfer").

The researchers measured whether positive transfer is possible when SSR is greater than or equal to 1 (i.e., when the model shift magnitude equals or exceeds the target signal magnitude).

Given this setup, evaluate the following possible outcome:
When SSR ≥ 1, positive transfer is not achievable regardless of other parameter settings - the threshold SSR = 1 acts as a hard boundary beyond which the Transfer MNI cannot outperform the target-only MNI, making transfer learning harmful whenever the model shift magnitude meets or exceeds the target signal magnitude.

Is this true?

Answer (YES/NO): YES